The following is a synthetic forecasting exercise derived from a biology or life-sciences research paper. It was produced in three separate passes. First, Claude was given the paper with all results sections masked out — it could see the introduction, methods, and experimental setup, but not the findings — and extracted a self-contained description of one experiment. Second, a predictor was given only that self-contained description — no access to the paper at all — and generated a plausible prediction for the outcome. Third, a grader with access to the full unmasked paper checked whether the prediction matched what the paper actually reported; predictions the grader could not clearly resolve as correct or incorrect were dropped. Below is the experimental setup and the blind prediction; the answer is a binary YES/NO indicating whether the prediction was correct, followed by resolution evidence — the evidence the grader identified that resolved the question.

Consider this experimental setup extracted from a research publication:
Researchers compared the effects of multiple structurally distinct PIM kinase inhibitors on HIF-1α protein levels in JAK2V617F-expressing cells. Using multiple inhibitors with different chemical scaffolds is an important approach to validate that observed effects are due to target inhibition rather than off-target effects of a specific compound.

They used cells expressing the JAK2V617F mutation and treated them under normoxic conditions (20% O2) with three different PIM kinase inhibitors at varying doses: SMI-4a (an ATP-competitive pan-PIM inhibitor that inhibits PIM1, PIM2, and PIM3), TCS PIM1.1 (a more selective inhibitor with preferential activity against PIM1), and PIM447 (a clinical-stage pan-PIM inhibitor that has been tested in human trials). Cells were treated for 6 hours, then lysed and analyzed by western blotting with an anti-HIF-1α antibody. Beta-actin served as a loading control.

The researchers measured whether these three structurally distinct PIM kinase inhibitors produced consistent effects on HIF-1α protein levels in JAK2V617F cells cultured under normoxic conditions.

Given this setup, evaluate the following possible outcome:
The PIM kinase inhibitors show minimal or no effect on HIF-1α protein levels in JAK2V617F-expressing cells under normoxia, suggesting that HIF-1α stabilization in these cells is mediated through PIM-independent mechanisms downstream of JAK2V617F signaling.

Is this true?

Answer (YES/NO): NO